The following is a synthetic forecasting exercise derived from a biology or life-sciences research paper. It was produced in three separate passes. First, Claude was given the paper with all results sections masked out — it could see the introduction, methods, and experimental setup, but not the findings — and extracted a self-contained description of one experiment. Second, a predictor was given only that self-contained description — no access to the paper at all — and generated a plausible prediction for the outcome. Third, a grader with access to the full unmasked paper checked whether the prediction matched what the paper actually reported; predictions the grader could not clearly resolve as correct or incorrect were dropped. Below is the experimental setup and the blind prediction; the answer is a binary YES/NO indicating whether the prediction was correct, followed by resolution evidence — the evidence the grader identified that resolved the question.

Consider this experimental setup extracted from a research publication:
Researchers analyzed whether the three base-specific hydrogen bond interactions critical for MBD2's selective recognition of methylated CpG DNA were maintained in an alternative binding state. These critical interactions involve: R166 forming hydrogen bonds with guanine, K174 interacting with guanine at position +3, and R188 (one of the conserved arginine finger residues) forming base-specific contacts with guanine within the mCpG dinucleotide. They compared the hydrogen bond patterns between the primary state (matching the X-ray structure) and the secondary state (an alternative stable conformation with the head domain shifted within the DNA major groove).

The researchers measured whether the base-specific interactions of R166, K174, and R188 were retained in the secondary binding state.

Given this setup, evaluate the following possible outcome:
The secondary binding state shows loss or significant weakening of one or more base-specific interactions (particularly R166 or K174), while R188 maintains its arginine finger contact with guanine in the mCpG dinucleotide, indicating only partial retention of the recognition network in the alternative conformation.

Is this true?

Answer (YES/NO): NO